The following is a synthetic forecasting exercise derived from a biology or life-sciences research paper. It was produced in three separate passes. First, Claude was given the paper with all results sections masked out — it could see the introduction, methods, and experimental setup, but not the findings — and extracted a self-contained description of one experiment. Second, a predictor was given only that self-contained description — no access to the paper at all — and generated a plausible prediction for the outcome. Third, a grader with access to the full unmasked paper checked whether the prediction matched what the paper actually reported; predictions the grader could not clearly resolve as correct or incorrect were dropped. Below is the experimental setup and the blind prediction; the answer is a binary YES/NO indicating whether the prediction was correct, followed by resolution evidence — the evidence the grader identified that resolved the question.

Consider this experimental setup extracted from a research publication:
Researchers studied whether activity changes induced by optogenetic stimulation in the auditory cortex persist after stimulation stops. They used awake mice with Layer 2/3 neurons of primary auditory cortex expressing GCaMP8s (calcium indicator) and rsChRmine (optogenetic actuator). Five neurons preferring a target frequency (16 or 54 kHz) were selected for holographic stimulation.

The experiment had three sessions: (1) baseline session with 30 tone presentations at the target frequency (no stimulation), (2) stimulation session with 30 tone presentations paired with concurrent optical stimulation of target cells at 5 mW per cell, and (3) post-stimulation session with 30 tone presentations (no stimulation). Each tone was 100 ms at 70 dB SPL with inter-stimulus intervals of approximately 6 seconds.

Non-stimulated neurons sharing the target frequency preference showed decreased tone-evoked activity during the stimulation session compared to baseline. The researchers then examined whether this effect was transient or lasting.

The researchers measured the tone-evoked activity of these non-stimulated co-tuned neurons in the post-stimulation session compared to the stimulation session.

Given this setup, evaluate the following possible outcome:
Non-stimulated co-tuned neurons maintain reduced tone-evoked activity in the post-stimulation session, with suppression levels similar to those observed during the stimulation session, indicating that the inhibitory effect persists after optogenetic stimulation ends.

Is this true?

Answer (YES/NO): YES